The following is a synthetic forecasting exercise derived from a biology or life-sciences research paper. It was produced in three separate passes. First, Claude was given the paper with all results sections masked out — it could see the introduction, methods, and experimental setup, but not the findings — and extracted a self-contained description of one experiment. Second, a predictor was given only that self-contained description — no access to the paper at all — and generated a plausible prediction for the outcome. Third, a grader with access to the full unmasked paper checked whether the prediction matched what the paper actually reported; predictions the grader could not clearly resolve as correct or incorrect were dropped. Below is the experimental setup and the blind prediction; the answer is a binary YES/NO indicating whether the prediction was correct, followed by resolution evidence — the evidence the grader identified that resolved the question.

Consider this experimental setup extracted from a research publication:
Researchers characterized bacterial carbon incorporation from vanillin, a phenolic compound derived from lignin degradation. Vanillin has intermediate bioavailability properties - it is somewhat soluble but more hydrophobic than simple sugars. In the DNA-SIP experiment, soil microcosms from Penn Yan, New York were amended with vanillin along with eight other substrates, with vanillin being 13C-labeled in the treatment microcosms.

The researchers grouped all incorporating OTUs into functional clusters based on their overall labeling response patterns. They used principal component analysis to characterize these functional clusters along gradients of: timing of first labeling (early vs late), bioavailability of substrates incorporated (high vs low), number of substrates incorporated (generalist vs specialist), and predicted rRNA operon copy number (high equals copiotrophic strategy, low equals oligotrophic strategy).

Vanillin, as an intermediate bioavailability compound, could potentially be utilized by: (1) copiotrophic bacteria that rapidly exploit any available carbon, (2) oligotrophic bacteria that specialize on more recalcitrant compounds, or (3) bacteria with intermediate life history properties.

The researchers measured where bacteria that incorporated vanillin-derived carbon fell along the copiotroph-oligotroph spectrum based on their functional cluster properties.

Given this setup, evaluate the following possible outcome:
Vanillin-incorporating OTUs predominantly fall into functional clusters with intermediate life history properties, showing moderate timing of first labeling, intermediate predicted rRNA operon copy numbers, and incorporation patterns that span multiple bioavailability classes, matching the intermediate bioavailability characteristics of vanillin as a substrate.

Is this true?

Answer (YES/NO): NO